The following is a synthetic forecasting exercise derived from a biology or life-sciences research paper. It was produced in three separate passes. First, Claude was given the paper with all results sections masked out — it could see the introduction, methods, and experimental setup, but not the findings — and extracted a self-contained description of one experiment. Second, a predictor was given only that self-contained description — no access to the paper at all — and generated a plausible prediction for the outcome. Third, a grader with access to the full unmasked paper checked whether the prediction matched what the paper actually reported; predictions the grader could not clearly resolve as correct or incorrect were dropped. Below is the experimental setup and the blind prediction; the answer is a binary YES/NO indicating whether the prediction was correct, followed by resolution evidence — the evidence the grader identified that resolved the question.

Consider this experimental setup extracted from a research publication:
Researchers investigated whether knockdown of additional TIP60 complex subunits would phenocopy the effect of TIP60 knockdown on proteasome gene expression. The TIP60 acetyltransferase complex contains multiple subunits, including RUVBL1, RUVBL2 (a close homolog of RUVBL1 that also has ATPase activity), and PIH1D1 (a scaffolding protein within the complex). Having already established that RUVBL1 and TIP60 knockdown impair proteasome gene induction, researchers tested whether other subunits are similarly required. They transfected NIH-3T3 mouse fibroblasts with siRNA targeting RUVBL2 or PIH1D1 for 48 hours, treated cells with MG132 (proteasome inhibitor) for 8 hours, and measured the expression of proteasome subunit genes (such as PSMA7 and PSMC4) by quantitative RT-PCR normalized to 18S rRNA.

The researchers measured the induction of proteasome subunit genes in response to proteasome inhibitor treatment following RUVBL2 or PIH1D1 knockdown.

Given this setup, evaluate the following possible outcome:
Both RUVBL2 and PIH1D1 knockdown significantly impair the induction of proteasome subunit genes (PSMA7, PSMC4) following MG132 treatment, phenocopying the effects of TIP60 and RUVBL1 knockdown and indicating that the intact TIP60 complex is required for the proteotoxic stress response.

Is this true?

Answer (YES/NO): NO